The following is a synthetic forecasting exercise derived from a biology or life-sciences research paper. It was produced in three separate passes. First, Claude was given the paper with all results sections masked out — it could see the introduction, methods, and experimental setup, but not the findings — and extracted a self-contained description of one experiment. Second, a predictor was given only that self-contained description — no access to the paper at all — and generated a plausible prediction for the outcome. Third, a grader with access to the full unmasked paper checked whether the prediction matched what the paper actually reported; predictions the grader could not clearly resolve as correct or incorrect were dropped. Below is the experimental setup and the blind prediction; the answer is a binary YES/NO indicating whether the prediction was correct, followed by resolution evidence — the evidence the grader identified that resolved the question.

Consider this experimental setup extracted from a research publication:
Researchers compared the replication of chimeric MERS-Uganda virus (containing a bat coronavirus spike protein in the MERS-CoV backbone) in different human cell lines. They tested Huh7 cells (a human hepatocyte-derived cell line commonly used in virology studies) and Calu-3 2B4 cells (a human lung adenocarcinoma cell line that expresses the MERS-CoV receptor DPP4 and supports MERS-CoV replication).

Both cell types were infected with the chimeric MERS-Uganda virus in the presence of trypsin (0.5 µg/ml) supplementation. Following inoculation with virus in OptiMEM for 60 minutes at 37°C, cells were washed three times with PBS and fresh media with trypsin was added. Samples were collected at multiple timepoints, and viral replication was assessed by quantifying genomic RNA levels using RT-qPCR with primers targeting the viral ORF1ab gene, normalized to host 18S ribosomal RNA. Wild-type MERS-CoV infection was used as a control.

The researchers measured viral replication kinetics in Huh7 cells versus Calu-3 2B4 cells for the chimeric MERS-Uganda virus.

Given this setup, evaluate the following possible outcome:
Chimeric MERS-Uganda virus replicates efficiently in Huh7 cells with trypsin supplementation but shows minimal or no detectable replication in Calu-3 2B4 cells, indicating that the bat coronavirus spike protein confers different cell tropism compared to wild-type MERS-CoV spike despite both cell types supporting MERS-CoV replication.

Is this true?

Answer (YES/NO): YES